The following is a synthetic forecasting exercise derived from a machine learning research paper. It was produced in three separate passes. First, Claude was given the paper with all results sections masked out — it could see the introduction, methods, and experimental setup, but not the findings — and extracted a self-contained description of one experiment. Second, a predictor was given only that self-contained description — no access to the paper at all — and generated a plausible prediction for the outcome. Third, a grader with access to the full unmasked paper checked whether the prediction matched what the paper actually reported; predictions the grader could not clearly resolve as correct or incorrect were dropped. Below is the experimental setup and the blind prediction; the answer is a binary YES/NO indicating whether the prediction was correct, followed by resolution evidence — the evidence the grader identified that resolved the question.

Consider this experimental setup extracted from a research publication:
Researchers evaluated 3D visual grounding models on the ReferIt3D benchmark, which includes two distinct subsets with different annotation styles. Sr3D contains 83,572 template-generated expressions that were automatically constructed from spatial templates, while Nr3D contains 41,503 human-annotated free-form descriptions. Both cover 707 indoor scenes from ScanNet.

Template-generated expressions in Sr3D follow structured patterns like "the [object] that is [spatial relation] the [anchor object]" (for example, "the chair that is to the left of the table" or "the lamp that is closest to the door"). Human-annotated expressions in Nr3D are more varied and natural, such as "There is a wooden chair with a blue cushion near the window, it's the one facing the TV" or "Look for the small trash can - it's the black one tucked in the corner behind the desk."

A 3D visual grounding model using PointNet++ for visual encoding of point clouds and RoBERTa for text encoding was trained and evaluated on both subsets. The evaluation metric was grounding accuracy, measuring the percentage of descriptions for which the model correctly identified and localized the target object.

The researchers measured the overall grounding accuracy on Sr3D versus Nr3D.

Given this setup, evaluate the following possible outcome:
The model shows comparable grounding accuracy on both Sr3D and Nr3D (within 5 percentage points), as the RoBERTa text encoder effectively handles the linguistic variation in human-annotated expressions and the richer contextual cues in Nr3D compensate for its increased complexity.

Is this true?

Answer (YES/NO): NO